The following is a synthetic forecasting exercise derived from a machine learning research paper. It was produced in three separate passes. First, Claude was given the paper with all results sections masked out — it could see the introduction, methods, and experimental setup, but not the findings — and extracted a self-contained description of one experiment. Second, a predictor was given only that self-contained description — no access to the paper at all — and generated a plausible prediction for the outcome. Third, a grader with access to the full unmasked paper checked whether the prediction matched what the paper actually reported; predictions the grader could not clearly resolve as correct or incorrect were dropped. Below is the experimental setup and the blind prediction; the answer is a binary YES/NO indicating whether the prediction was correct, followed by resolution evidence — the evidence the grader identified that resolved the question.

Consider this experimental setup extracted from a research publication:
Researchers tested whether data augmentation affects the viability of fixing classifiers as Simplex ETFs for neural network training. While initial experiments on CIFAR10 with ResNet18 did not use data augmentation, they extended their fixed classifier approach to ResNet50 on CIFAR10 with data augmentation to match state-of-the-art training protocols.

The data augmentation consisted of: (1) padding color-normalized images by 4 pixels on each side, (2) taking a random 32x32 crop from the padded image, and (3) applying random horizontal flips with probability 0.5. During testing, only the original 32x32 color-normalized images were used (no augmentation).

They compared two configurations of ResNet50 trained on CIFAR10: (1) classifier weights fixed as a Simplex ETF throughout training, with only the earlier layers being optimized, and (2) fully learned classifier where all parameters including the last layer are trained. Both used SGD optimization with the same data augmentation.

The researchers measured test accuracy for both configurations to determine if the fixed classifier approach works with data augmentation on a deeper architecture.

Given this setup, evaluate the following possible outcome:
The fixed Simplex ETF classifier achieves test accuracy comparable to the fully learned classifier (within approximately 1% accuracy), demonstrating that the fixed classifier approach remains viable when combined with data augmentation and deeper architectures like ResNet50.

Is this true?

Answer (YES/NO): YES